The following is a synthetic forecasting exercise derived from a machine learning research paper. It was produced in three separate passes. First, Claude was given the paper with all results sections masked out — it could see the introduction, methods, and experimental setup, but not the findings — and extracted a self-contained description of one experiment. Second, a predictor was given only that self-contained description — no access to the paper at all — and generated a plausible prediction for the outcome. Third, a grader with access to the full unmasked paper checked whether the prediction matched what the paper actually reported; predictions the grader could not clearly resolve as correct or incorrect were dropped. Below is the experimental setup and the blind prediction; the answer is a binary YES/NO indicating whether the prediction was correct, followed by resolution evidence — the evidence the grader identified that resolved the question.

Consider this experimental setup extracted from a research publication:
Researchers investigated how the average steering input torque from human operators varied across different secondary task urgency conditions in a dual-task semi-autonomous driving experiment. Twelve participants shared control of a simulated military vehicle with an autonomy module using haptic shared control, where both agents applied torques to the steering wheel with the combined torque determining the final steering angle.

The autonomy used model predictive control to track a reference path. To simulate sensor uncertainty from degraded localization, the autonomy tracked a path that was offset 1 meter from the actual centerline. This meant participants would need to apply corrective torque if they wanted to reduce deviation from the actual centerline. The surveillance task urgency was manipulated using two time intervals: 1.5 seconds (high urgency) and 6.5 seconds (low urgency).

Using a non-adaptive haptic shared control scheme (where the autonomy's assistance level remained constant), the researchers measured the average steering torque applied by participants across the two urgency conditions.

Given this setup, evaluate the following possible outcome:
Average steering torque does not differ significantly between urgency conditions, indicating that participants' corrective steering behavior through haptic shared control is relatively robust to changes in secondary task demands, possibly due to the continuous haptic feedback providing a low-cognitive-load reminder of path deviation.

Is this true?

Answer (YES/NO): YES